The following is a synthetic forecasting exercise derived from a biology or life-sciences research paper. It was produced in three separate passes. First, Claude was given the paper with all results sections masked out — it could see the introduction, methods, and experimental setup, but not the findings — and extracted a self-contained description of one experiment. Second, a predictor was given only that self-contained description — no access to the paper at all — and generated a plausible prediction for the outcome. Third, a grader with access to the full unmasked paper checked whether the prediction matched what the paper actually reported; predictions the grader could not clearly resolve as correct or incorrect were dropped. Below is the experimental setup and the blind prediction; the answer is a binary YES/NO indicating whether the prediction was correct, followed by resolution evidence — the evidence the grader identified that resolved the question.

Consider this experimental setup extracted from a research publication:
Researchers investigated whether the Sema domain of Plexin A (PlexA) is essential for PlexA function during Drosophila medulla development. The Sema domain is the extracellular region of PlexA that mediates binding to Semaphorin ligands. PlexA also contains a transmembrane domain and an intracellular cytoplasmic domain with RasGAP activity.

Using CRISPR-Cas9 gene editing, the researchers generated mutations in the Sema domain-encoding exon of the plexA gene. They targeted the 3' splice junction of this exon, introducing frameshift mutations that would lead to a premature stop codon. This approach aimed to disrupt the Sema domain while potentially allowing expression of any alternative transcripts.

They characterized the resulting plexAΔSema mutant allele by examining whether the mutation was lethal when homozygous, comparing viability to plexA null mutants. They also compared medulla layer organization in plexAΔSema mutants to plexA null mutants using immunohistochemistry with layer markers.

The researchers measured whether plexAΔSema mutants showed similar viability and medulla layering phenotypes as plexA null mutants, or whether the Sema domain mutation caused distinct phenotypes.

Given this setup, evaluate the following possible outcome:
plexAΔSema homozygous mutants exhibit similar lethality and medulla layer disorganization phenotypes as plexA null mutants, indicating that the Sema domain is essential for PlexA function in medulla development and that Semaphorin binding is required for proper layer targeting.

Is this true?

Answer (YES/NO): YES